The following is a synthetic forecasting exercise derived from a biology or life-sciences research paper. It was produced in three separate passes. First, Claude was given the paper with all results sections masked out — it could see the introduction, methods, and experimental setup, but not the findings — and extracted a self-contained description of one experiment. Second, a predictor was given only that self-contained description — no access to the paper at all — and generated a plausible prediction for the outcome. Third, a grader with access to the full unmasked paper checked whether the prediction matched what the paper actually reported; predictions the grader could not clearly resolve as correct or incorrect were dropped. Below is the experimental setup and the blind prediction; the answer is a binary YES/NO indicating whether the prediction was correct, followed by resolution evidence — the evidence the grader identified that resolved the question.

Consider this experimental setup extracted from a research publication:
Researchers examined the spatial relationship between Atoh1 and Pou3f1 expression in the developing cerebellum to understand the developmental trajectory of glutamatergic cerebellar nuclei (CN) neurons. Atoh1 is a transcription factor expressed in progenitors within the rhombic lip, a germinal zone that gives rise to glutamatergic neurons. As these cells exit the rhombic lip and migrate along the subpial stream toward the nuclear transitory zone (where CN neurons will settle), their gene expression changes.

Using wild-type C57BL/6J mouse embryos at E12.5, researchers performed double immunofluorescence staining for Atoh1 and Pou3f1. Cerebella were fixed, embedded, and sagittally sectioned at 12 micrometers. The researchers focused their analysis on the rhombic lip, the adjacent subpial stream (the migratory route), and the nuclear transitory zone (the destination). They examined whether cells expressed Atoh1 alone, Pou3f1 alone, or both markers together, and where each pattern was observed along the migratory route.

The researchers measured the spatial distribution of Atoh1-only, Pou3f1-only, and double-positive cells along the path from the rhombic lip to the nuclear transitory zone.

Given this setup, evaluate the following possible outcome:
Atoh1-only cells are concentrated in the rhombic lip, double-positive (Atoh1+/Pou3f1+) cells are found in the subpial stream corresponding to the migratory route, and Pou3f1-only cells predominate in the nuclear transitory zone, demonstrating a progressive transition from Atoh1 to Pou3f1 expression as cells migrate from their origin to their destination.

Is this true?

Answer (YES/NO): NO